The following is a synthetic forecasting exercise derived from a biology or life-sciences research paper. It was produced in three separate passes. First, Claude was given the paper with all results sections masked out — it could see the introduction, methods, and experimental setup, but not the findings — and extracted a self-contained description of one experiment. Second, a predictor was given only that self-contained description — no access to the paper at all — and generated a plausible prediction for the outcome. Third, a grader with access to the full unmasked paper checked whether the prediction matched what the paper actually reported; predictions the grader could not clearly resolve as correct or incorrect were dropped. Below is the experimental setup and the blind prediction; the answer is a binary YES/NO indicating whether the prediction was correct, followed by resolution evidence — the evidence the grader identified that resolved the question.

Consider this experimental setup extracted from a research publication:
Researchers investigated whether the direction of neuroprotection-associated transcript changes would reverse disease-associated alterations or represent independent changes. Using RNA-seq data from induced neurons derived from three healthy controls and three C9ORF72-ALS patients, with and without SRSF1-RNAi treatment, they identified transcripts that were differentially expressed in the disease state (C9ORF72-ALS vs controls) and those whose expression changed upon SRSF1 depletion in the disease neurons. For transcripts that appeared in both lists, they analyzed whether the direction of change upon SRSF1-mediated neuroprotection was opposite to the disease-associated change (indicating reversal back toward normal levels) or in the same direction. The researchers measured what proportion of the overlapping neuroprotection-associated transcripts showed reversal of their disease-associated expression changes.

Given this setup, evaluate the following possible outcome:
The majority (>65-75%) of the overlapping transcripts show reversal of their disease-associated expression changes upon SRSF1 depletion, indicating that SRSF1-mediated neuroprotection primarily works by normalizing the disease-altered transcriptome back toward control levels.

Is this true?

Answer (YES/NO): YES